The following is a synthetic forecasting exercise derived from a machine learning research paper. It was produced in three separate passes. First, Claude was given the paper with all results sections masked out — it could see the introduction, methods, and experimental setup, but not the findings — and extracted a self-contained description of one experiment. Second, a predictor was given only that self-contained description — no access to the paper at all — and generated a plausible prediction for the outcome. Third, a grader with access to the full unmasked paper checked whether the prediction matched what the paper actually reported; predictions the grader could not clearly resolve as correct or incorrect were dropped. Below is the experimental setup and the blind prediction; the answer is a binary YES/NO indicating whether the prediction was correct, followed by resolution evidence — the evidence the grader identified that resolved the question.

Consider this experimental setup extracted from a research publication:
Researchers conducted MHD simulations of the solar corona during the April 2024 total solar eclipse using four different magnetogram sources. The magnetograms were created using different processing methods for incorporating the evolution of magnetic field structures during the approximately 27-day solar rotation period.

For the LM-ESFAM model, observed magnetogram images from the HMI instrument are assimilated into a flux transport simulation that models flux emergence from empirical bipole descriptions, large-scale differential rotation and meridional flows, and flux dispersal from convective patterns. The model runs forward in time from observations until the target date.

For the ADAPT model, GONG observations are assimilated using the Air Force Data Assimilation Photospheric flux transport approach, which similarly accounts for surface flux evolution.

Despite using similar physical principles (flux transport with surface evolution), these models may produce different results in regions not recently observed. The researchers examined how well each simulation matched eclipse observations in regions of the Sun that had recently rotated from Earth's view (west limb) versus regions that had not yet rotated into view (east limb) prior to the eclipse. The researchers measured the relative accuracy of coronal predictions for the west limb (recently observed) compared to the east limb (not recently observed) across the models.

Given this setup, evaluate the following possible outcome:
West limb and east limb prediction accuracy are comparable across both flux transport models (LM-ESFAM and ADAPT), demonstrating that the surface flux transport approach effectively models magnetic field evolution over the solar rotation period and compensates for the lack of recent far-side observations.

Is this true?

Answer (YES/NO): NO